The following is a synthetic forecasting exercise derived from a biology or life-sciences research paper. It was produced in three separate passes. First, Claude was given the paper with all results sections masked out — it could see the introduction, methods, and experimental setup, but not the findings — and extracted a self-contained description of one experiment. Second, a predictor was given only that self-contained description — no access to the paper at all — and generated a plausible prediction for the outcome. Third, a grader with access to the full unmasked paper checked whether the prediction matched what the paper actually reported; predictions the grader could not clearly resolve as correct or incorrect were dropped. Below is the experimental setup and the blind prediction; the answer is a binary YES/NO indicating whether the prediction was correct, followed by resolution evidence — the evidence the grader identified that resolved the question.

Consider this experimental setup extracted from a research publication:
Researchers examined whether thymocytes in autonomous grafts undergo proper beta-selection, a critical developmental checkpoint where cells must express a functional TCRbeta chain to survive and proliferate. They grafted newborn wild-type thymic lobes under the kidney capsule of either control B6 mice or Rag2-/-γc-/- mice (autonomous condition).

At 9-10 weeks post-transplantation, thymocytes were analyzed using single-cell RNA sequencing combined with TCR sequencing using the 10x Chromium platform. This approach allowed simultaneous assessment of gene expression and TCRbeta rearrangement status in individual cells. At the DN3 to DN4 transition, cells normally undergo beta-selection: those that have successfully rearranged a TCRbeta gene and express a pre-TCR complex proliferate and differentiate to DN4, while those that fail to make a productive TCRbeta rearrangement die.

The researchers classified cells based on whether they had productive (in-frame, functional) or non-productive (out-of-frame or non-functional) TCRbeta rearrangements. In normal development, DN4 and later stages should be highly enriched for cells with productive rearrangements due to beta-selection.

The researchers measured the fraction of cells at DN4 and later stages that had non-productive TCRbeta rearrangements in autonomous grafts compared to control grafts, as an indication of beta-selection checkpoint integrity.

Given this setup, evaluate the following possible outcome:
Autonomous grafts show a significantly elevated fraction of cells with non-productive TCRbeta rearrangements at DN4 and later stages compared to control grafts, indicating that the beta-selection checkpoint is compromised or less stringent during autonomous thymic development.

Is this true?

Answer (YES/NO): YES